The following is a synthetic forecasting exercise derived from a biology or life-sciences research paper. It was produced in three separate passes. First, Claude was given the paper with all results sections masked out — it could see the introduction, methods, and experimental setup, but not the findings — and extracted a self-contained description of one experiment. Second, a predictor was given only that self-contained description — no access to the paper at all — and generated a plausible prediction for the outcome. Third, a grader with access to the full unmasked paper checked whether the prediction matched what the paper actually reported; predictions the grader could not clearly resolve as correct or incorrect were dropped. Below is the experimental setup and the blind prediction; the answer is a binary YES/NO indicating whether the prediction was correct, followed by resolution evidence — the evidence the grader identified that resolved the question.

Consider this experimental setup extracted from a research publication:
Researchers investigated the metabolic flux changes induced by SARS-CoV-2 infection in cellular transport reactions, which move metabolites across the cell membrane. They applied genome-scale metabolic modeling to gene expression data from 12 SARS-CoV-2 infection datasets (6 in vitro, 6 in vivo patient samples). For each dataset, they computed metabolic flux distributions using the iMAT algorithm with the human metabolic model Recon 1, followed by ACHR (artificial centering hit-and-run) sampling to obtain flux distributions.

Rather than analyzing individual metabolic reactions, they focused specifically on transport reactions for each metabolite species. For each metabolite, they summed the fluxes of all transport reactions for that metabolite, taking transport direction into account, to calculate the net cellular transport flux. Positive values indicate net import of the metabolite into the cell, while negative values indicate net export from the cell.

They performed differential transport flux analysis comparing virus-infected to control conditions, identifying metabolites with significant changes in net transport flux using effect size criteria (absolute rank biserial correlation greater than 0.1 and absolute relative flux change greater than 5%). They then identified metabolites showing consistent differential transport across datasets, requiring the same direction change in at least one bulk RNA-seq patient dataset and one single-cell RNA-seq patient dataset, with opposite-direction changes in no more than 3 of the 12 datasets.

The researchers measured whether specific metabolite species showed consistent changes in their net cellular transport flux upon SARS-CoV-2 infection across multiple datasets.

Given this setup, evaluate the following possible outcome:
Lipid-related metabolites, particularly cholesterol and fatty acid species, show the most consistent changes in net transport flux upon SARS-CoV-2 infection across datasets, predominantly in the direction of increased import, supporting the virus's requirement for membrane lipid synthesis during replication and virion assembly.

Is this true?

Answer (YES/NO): NO